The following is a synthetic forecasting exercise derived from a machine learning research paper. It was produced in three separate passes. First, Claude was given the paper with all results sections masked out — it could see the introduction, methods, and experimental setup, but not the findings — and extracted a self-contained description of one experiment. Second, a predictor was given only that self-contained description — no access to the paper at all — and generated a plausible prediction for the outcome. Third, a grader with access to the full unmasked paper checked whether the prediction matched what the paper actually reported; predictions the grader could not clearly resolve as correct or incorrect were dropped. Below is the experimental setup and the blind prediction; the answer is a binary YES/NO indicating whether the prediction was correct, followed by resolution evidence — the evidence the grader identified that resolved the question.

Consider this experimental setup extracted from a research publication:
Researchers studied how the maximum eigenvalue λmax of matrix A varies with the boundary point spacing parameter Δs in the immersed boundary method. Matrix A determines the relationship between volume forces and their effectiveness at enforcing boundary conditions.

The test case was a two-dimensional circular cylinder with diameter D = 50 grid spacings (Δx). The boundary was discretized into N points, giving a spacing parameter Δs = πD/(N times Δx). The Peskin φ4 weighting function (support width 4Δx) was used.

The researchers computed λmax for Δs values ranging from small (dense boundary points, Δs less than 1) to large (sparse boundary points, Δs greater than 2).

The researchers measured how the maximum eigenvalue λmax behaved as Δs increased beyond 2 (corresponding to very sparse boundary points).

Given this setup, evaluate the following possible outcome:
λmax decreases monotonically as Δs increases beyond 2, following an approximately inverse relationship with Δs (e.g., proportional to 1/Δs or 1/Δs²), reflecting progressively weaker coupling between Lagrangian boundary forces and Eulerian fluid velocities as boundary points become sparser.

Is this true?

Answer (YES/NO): NO